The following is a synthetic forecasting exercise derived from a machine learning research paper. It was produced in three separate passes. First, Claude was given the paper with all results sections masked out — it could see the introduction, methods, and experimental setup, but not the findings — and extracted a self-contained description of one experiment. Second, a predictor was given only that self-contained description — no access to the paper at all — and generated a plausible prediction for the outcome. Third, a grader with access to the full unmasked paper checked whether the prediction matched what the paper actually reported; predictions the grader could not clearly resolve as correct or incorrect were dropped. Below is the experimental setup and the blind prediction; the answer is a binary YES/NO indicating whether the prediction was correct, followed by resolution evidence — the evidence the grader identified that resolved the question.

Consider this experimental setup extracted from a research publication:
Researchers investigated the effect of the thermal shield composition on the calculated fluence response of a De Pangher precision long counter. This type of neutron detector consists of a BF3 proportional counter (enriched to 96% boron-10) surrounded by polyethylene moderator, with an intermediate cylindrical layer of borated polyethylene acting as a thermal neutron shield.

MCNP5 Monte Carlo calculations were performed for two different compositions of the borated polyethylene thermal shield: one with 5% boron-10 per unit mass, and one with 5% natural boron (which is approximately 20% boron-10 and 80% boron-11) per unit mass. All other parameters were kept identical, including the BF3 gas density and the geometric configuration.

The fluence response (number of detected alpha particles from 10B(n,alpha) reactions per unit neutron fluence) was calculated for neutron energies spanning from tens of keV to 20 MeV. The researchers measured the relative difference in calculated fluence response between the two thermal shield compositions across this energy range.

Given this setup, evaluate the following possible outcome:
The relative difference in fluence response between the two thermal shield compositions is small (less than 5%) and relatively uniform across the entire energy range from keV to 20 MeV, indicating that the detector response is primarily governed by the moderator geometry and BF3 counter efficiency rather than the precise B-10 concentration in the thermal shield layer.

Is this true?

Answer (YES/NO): YES